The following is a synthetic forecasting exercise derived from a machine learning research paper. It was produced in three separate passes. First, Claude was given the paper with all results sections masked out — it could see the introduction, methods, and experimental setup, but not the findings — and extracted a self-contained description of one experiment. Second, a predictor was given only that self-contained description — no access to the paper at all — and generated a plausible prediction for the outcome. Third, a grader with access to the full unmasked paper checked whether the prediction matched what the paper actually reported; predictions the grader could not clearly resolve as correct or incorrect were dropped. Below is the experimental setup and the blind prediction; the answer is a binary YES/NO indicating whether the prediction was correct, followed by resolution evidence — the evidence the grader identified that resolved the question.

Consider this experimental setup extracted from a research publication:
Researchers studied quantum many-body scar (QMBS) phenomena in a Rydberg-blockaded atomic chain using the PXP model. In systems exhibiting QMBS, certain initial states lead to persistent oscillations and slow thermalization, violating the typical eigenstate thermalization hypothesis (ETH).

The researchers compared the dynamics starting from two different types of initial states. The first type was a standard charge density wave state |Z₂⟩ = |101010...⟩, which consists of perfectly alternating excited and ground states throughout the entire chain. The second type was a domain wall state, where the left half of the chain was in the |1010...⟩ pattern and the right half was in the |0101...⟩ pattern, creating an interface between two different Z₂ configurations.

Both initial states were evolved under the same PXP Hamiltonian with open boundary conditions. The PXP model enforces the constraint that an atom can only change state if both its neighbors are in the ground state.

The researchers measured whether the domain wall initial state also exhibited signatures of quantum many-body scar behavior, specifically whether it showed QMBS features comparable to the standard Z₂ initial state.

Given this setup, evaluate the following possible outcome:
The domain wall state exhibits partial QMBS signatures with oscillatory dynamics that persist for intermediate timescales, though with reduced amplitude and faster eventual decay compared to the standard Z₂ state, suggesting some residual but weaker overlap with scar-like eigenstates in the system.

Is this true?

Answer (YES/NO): NO